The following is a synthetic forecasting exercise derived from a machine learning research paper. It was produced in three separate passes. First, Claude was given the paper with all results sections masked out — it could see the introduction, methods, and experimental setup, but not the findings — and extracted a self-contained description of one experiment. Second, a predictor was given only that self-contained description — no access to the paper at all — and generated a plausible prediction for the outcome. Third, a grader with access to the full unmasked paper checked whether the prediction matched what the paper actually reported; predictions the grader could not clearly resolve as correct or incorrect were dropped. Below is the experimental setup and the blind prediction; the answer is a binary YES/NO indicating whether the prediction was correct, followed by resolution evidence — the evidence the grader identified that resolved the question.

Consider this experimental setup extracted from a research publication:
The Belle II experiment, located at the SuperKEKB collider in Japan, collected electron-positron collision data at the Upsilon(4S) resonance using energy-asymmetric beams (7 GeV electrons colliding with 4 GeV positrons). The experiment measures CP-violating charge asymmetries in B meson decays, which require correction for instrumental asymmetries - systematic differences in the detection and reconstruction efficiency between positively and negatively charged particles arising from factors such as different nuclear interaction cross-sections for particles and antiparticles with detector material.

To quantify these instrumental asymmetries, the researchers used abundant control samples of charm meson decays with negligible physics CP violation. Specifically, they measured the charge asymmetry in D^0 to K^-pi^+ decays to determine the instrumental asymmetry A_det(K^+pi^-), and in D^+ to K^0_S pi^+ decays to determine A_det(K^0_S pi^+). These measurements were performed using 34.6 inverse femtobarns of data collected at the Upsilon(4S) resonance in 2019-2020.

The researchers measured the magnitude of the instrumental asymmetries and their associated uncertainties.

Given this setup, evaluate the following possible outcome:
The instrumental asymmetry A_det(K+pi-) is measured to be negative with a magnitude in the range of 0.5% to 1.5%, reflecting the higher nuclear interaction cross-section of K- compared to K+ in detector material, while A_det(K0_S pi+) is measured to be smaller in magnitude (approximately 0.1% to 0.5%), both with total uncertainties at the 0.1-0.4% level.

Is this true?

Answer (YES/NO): NO